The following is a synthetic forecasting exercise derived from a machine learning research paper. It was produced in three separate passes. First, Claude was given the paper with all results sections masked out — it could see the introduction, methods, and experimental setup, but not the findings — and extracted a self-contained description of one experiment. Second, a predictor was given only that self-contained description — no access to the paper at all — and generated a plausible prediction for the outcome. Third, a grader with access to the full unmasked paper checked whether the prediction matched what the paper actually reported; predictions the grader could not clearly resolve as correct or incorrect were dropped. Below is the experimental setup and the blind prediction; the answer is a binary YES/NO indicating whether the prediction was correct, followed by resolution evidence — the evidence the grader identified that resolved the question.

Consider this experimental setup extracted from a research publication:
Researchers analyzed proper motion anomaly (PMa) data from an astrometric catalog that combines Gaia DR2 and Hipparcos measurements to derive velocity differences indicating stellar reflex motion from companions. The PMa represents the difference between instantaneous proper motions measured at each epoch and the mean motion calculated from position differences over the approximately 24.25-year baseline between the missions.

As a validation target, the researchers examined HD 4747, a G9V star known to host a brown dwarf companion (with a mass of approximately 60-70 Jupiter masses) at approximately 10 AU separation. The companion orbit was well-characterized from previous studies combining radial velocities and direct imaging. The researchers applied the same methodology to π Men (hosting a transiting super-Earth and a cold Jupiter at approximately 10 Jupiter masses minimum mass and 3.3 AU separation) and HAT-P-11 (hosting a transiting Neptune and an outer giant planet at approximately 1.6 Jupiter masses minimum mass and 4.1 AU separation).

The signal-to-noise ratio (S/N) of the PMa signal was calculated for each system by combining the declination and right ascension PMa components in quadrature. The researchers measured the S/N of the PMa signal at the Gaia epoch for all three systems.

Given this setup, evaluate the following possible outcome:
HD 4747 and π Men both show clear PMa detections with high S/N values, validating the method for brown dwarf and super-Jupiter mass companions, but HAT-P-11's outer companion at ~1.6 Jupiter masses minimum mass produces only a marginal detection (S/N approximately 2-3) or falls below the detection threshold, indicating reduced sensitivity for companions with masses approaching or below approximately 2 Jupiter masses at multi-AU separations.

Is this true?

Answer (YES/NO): NO